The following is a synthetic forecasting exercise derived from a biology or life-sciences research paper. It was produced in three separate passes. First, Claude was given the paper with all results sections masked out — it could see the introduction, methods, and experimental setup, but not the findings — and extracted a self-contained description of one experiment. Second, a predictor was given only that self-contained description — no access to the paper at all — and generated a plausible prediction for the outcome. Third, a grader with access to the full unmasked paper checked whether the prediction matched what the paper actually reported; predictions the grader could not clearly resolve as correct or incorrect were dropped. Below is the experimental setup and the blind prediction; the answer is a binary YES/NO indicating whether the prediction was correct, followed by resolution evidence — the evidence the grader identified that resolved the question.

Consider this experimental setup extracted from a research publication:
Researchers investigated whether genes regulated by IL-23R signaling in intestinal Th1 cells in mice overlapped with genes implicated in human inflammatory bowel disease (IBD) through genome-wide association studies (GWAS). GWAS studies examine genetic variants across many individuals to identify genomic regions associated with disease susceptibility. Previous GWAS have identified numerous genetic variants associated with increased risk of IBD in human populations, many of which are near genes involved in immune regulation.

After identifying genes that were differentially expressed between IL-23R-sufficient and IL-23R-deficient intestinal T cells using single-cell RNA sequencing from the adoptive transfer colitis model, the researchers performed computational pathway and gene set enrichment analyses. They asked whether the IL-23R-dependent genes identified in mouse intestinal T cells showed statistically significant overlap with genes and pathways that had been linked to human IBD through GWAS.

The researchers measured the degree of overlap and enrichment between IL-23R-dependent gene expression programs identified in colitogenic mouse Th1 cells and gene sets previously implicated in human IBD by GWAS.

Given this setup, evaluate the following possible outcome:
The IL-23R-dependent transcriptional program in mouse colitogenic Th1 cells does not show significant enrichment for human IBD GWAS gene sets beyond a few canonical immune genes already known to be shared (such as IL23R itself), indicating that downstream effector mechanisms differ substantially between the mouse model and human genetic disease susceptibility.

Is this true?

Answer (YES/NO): NO